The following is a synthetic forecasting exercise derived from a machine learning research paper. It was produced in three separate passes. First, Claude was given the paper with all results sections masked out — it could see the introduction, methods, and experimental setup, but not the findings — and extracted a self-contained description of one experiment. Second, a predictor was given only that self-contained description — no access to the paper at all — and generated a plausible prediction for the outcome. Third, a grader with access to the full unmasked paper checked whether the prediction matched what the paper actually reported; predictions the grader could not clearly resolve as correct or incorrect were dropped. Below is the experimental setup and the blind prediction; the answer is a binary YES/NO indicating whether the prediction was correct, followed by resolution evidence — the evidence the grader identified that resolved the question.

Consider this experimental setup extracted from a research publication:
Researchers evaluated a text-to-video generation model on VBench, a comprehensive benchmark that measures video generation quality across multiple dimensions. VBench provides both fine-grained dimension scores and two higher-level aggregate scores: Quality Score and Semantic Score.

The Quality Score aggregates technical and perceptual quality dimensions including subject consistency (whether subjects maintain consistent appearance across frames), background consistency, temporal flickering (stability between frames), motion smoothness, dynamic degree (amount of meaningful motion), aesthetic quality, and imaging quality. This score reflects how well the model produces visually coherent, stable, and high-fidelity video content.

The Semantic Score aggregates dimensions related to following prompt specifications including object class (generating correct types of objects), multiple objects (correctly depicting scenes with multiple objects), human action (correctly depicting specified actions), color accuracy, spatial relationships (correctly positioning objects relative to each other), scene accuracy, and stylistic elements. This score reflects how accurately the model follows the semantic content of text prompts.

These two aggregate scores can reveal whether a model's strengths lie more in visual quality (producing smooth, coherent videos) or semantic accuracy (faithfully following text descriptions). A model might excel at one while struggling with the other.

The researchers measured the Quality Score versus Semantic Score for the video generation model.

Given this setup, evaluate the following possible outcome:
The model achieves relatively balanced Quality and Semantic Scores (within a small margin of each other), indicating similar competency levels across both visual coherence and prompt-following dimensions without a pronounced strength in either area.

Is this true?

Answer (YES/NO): YES